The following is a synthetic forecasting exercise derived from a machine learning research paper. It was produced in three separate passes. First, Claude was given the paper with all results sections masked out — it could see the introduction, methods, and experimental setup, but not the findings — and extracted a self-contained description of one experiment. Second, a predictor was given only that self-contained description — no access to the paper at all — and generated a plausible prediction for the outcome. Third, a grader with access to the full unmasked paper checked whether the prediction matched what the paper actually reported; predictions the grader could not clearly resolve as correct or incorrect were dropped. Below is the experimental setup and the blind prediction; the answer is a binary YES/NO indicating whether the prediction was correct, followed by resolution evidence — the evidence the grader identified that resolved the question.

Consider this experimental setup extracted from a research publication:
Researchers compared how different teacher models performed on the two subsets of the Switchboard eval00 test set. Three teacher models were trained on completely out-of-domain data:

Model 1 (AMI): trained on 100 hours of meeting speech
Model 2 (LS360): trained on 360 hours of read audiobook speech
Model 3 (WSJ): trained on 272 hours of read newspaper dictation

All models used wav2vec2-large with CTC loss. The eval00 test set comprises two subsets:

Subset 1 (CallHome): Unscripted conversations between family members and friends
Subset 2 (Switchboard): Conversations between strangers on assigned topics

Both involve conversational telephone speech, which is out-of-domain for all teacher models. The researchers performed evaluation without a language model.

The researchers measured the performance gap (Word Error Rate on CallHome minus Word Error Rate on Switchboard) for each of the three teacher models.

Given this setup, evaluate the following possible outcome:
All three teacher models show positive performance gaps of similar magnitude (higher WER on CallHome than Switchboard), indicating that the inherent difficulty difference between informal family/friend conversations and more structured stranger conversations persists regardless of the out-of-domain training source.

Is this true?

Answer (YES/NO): NO